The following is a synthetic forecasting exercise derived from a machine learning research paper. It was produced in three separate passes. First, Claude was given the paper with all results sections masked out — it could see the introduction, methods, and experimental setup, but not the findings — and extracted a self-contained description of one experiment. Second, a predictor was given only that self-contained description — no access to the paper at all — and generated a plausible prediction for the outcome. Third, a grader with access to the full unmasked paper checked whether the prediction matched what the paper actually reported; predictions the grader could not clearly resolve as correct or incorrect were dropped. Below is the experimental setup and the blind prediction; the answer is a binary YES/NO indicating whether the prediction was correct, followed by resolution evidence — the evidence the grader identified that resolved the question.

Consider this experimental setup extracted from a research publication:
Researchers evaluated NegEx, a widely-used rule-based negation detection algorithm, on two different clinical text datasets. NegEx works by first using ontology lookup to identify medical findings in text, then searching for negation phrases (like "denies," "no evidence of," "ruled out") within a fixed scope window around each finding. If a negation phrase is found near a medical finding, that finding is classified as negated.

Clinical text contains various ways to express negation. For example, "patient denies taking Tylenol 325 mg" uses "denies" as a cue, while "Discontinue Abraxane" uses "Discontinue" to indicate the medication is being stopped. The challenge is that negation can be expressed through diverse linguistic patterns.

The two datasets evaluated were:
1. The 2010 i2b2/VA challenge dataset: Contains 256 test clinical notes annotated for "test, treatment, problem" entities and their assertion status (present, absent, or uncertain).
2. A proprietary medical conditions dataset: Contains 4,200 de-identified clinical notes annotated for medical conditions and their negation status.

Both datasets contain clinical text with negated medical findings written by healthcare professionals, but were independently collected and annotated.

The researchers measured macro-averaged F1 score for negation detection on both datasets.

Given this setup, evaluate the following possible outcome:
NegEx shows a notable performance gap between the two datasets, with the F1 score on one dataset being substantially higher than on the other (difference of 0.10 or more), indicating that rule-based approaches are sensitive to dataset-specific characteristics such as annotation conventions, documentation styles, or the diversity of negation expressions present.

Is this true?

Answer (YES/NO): YES